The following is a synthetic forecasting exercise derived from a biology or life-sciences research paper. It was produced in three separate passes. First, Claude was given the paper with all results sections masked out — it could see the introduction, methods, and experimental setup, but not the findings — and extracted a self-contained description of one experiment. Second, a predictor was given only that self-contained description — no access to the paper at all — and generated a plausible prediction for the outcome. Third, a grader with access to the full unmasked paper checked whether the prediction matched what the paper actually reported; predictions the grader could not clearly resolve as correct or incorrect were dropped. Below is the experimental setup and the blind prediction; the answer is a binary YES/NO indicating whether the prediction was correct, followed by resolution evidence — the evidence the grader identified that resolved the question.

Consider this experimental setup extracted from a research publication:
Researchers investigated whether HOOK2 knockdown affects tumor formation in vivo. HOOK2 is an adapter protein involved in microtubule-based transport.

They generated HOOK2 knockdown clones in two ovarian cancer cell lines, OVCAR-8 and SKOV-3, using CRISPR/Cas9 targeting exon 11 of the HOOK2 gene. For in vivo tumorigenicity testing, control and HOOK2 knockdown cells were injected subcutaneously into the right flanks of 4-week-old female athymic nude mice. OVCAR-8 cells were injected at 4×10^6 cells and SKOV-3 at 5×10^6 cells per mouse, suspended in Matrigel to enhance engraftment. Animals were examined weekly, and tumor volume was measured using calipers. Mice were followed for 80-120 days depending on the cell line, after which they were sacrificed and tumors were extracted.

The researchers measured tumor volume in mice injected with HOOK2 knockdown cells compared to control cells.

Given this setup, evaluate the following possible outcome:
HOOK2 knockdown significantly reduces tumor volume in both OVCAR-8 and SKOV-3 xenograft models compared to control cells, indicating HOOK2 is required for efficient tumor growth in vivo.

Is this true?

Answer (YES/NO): YES